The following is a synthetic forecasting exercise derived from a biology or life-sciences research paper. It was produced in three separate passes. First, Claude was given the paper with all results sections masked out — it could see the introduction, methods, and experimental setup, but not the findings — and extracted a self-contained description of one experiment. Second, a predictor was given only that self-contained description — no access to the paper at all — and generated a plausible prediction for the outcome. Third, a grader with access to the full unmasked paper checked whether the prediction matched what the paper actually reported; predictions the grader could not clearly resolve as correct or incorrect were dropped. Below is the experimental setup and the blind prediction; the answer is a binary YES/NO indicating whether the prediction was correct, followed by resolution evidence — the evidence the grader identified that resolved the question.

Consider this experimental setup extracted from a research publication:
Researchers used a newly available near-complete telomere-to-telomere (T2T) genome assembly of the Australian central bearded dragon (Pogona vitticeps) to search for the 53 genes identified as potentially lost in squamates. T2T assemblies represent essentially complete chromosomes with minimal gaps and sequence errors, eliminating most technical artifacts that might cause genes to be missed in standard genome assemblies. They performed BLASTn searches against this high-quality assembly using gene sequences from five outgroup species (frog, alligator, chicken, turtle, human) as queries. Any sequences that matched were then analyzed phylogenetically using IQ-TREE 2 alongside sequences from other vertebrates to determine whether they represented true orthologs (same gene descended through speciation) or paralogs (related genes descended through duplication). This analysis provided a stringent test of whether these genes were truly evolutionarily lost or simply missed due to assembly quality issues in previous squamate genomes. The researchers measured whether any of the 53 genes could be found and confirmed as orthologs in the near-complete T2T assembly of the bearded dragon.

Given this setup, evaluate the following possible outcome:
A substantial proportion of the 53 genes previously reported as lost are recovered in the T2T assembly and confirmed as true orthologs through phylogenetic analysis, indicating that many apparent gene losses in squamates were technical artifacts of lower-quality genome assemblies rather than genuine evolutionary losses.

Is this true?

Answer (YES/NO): NO